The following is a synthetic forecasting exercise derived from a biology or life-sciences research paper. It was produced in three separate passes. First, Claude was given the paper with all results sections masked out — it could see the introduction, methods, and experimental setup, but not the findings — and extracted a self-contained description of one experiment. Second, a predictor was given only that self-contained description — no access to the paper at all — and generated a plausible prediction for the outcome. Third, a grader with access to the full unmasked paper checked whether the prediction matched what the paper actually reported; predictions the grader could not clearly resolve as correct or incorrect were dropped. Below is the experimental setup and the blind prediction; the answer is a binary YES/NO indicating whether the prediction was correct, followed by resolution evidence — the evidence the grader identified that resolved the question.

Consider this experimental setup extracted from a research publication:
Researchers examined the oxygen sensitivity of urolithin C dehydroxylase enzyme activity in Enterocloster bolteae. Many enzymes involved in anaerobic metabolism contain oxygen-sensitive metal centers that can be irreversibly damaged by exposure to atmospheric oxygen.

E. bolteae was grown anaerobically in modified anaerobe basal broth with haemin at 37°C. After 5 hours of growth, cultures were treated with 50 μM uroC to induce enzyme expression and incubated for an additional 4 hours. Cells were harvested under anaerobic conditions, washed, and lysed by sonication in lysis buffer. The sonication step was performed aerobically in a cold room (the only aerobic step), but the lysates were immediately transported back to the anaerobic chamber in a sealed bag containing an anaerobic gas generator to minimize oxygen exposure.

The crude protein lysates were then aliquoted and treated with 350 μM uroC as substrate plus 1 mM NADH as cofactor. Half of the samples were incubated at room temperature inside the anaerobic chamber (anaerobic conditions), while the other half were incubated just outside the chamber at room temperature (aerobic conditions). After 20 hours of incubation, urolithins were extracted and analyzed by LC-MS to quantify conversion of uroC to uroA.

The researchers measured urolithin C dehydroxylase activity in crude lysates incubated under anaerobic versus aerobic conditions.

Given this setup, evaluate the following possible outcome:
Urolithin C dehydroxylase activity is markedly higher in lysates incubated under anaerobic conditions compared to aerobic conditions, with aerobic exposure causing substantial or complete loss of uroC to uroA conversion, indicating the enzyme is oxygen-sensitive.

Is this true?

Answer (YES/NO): YES